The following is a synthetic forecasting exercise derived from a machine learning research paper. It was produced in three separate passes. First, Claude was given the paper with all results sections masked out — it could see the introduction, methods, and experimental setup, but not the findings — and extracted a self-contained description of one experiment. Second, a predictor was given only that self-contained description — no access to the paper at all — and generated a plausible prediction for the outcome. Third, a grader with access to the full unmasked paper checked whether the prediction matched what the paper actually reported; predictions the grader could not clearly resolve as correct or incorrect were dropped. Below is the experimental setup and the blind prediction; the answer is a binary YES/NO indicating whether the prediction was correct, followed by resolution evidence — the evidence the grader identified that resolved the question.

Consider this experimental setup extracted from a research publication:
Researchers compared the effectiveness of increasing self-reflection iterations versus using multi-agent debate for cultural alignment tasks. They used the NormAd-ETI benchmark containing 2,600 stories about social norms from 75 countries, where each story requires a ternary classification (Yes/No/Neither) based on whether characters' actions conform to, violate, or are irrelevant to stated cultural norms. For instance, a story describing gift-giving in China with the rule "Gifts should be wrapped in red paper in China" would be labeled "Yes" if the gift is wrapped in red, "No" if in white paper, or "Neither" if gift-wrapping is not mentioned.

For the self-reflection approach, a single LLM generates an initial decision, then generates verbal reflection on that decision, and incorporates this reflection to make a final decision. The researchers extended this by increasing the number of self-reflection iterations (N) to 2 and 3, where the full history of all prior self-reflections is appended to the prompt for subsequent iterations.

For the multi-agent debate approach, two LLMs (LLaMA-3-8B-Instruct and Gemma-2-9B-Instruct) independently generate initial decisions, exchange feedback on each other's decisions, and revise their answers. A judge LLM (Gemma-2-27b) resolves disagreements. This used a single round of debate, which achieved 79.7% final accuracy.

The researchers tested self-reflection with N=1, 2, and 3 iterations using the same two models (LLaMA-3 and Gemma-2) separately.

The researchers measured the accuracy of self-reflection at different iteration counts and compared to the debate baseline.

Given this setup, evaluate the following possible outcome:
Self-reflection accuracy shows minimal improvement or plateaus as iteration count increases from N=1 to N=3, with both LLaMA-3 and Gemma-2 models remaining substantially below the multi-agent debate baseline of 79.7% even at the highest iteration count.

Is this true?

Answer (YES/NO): NO